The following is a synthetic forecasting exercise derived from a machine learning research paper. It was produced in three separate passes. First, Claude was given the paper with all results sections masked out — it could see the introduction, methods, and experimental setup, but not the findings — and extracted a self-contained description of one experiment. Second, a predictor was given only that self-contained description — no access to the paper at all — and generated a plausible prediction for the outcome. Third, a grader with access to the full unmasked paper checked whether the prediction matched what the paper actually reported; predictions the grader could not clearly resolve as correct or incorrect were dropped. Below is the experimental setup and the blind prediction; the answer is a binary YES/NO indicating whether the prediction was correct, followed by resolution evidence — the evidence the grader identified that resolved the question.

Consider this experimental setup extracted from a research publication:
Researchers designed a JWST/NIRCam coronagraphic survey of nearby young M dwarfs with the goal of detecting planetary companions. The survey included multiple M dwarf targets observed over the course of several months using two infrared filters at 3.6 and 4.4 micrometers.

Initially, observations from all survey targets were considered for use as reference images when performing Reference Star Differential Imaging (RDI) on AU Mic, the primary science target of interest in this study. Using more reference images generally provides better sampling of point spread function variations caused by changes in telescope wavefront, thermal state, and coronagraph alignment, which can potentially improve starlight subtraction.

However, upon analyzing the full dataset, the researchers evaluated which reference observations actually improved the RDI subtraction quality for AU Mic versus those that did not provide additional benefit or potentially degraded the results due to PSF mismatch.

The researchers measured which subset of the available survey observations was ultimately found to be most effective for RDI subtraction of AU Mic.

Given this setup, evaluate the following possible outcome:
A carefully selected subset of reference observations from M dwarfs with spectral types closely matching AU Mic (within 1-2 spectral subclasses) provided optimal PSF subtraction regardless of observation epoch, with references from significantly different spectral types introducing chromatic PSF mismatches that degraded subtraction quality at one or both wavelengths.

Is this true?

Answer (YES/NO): NO